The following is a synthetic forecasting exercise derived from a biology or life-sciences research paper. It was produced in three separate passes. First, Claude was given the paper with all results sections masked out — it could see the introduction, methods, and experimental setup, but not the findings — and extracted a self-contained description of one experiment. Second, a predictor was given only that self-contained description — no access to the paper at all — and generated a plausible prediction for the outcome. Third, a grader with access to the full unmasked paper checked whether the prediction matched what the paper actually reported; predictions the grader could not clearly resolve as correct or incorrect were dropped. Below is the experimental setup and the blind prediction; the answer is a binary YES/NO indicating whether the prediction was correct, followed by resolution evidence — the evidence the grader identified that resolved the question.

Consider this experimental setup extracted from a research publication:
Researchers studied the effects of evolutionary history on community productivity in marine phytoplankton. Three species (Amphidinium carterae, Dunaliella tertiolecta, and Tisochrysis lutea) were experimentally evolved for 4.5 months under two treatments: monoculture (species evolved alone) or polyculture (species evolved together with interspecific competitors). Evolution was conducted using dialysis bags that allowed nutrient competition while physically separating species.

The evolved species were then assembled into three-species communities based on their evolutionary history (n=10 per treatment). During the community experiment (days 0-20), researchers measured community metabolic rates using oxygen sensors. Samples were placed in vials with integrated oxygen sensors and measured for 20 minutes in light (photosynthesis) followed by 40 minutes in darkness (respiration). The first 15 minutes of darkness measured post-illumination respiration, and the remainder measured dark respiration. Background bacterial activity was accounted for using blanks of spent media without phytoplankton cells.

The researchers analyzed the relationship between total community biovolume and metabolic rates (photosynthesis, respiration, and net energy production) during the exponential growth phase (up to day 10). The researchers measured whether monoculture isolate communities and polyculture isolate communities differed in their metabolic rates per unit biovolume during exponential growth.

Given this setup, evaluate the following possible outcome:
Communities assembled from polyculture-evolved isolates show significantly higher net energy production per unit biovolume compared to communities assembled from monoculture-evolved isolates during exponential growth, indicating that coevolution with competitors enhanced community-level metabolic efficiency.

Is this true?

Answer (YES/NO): YES